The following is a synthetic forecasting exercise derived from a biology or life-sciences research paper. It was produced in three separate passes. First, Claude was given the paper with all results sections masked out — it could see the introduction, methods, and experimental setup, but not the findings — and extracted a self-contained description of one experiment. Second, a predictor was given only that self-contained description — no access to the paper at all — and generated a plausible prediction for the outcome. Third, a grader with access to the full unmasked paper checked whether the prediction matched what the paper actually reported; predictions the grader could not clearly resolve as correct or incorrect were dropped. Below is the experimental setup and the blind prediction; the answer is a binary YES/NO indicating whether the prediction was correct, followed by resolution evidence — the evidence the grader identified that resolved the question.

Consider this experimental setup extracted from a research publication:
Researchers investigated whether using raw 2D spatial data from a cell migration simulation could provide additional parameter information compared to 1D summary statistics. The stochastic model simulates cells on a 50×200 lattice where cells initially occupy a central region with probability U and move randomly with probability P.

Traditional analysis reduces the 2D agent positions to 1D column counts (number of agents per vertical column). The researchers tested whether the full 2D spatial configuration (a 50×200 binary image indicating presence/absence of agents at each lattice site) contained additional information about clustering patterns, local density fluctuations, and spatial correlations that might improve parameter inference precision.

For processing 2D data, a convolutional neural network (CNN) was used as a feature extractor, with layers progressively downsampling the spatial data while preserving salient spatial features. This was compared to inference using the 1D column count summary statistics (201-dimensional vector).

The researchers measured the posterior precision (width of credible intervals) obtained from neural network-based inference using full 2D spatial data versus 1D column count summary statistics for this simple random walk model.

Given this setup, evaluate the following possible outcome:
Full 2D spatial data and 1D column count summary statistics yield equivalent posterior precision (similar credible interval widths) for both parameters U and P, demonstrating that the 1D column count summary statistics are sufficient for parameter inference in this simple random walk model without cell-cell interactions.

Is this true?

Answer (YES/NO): YES